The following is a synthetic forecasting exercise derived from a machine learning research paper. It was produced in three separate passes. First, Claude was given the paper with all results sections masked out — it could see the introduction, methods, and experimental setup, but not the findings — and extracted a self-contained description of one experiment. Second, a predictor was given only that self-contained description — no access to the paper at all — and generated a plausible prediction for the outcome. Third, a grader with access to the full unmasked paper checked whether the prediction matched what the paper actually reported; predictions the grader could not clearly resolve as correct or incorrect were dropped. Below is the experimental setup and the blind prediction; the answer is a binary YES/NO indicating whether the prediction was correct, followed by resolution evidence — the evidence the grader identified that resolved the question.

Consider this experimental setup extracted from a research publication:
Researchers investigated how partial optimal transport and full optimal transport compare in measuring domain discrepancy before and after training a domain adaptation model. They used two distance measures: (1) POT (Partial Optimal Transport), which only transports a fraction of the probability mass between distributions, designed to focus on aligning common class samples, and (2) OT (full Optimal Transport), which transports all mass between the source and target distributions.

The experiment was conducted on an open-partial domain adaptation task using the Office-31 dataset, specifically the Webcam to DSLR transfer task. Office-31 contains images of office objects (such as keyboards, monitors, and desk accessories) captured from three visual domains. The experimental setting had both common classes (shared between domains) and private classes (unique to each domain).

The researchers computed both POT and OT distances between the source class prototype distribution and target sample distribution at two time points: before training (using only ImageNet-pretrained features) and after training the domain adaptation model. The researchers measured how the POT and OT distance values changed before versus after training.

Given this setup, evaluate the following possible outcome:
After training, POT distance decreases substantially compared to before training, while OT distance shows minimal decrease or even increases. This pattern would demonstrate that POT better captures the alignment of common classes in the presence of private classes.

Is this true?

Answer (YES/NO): NO